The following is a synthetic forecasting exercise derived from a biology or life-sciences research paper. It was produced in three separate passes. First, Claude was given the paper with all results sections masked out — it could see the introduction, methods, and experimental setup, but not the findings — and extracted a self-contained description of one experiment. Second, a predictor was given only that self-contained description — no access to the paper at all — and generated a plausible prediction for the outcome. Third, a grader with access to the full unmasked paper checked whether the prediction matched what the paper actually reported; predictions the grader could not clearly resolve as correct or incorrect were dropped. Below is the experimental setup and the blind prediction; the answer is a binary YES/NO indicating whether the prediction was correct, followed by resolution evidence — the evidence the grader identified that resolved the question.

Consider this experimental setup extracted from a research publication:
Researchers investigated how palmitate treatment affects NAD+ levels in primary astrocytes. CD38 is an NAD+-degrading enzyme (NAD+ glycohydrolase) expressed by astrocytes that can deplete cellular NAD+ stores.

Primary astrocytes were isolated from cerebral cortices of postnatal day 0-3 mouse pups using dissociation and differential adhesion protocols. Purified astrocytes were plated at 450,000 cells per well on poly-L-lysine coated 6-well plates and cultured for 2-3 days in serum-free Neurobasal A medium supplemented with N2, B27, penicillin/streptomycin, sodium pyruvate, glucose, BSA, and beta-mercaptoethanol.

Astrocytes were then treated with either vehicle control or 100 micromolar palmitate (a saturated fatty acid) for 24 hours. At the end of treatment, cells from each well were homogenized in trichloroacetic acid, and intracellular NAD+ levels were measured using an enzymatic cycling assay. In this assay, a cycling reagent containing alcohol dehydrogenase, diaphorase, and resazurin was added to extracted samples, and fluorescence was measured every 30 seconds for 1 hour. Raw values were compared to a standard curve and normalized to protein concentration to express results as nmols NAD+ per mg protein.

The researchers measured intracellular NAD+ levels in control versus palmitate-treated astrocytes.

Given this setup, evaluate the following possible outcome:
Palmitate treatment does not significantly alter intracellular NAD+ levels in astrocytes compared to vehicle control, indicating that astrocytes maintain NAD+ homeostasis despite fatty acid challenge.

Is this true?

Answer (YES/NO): NO